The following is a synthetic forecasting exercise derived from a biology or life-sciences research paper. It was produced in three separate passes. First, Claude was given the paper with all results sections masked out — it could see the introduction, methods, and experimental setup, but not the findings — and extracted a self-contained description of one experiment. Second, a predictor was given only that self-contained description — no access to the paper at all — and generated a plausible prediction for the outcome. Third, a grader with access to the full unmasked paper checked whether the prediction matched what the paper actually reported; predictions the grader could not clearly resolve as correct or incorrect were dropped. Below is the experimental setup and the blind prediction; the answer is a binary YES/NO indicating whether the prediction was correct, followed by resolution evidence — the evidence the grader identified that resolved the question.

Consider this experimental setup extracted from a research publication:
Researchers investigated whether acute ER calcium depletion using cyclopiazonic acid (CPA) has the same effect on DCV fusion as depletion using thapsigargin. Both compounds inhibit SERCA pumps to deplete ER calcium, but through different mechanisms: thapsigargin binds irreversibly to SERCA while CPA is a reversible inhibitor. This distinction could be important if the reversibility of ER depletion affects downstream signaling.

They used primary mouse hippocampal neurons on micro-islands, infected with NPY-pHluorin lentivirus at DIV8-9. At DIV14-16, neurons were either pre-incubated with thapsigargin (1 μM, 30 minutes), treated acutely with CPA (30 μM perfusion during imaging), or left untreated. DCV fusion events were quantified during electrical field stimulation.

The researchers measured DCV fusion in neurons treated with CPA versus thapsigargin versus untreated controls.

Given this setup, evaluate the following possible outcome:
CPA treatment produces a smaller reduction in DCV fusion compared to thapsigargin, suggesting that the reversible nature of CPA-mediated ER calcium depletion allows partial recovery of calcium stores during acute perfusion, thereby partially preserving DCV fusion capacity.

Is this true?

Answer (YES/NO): NO